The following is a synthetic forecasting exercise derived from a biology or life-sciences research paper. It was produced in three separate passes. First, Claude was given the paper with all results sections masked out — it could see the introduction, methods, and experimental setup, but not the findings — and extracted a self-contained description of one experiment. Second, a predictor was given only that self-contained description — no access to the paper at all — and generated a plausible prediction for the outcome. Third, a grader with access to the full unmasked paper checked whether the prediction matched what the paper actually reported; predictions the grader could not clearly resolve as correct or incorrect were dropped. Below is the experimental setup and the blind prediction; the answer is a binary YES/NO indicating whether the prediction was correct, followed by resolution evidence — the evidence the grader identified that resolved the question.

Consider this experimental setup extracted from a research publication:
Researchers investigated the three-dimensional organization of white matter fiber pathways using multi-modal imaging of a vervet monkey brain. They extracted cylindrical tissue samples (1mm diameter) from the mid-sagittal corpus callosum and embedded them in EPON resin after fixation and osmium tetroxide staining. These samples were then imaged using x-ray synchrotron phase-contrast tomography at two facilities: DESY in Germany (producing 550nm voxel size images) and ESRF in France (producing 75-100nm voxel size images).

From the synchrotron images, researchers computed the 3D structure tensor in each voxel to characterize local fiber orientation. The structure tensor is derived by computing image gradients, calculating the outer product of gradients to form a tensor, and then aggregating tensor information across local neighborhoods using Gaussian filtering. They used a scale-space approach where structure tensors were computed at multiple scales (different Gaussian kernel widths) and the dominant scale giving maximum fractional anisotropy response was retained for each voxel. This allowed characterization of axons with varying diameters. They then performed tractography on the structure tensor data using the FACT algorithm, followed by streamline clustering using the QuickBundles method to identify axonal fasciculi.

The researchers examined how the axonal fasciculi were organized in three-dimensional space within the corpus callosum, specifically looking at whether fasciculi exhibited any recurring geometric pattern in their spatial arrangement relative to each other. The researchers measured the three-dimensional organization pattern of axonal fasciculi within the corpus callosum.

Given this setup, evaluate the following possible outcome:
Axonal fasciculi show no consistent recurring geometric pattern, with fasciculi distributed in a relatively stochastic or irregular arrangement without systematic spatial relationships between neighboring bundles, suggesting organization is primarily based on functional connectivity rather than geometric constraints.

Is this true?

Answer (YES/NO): NO